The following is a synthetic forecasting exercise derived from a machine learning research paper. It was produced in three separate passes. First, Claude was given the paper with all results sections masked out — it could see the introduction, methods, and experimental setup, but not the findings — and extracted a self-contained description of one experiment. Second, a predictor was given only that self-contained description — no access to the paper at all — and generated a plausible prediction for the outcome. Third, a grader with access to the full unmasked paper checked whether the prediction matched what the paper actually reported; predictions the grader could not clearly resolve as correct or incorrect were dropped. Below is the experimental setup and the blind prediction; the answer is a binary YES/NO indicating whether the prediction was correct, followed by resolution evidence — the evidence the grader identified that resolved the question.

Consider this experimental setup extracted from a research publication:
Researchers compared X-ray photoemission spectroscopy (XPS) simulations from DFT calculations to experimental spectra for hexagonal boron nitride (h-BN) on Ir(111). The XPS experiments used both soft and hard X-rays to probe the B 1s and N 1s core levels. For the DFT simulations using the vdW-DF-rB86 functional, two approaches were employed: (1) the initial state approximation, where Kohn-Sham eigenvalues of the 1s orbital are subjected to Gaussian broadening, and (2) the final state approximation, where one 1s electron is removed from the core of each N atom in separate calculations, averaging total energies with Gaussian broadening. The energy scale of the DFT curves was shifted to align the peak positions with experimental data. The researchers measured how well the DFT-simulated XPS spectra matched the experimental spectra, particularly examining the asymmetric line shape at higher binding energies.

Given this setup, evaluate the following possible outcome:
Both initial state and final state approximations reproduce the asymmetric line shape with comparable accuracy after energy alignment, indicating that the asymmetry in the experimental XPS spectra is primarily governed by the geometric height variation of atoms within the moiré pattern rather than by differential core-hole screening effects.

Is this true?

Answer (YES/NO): NO